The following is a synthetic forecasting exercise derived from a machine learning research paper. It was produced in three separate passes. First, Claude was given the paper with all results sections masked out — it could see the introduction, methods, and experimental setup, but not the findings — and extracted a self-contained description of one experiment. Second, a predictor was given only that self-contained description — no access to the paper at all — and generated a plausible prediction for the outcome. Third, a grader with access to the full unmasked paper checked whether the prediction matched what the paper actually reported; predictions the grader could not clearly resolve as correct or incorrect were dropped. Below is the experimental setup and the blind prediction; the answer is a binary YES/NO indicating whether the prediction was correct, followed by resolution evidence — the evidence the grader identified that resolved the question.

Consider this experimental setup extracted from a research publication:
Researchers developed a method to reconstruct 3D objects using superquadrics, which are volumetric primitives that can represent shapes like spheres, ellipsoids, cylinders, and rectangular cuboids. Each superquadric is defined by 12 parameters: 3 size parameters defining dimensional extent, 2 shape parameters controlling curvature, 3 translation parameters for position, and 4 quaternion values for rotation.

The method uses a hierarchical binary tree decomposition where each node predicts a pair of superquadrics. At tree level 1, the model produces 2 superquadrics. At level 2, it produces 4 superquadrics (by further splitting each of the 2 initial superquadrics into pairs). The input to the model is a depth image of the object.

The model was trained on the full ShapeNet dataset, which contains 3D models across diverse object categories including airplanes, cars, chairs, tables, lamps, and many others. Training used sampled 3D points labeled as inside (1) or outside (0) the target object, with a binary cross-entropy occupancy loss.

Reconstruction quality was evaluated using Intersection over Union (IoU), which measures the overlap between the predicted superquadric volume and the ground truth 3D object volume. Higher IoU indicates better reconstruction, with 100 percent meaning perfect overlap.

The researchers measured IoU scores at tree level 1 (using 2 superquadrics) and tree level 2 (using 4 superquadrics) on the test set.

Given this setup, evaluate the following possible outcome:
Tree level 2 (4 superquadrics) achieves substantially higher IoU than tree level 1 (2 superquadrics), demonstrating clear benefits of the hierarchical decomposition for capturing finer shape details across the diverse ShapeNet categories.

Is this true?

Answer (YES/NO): NO